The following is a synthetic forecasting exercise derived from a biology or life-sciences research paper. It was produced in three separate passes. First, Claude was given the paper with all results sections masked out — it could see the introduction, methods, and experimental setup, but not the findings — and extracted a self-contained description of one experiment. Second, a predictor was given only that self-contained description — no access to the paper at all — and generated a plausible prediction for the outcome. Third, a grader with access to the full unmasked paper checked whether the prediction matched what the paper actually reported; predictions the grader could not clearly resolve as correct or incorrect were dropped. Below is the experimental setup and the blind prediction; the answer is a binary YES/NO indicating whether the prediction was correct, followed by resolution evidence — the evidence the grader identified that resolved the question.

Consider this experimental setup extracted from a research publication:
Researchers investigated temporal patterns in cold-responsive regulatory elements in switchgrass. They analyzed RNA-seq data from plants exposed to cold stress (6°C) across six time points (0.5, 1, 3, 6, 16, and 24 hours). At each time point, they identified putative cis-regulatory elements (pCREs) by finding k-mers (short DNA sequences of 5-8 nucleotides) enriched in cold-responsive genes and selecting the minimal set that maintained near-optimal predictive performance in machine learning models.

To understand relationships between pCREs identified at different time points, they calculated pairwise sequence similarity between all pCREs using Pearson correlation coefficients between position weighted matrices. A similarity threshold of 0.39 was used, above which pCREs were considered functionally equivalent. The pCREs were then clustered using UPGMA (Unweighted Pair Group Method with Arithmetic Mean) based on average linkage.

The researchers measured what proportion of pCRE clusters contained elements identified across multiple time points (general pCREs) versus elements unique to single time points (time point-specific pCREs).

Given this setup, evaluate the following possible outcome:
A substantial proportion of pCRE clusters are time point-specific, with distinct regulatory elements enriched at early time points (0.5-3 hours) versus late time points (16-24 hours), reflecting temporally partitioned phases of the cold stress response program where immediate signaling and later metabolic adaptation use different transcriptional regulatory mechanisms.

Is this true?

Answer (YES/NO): NO